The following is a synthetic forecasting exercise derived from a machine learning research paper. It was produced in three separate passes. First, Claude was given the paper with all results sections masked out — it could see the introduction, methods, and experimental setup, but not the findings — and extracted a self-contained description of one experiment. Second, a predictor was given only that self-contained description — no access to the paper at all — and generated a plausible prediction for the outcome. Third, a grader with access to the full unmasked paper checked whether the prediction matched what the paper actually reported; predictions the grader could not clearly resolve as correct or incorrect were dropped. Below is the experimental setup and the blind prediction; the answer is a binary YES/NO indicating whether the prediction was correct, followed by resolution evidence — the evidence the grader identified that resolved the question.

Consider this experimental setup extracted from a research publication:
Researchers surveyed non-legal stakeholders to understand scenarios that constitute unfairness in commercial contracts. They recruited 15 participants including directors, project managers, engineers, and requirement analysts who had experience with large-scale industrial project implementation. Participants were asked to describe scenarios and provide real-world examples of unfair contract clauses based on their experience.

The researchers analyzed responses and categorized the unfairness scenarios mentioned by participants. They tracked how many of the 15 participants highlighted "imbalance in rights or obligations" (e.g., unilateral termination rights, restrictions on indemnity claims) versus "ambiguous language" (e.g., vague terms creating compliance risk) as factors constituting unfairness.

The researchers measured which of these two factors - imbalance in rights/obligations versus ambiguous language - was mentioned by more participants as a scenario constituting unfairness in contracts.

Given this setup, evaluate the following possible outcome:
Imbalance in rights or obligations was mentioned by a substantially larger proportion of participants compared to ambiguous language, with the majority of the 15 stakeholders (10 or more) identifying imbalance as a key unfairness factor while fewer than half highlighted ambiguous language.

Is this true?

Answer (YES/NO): NO